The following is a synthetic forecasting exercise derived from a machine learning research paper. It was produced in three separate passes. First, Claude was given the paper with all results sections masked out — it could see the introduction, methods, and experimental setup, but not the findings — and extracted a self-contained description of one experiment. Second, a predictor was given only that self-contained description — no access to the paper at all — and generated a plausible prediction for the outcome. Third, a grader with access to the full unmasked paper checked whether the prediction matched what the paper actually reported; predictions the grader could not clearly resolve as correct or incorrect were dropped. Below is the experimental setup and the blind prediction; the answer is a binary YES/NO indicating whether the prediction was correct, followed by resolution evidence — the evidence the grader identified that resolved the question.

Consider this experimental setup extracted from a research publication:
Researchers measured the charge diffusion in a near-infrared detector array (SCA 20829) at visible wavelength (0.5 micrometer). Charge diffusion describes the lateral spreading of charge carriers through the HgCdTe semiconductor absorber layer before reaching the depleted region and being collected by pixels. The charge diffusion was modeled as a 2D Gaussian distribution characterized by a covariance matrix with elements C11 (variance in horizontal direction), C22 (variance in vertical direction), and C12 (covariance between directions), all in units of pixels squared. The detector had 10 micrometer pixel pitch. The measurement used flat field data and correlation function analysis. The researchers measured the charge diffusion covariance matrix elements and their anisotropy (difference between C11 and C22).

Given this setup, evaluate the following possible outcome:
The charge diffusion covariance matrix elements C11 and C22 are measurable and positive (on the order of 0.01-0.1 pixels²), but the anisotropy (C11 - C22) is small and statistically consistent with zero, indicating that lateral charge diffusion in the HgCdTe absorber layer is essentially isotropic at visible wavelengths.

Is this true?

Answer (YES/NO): NO